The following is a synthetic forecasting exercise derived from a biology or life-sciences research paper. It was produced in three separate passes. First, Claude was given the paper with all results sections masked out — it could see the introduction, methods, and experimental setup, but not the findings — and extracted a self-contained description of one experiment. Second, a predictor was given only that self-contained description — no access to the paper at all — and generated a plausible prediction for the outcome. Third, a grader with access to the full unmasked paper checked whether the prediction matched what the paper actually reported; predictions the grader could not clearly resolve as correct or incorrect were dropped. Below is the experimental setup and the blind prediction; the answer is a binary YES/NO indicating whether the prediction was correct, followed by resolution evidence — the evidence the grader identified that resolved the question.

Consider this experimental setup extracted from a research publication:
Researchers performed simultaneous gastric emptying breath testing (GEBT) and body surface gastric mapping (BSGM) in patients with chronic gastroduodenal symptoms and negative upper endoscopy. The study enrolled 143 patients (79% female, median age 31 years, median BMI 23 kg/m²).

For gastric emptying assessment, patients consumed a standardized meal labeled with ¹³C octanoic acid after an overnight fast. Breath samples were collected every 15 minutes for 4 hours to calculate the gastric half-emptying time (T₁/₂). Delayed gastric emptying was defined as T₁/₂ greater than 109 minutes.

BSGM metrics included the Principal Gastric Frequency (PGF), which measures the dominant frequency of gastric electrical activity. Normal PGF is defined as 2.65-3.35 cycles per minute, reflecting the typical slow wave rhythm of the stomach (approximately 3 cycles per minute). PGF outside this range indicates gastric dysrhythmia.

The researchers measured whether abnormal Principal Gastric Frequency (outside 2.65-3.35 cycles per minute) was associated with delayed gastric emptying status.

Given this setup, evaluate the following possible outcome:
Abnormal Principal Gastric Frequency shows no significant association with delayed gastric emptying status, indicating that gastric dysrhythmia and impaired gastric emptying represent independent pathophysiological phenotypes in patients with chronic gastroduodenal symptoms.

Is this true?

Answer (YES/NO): YES